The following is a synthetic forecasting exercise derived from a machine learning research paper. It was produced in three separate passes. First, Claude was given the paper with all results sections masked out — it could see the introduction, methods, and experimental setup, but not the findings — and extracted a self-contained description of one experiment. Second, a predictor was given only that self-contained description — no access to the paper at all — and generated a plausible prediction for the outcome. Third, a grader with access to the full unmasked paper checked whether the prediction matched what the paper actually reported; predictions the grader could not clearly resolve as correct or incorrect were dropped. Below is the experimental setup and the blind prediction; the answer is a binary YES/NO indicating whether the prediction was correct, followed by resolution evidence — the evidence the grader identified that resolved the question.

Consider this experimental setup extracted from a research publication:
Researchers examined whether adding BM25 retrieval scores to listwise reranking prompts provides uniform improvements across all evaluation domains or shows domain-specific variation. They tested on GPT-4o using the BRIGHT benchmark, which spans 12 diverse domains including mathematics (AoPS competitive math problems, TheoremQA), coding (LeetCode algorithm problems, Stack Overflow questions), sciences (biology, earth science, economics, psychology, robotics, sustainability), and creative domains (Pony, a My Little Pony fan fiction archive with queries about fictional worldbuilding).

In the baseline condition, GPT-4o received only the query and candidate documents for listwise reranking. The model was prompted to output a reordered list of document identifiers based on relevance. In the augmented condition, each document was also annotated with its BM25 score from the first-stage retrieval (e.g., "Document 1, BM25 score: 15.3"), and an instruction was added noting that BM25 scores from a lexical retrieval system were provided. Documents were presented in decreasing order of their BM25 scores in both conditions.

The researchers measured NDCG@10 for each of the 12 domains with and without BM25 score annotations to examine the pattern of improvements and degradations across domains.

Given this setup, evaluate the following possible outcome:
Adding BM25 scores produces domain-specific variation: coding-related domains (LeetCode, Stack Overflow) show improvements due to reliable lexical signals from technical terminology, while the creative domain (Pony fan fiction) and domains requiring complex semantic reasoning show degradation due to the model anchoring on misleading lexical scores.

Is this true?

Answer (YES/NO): NO